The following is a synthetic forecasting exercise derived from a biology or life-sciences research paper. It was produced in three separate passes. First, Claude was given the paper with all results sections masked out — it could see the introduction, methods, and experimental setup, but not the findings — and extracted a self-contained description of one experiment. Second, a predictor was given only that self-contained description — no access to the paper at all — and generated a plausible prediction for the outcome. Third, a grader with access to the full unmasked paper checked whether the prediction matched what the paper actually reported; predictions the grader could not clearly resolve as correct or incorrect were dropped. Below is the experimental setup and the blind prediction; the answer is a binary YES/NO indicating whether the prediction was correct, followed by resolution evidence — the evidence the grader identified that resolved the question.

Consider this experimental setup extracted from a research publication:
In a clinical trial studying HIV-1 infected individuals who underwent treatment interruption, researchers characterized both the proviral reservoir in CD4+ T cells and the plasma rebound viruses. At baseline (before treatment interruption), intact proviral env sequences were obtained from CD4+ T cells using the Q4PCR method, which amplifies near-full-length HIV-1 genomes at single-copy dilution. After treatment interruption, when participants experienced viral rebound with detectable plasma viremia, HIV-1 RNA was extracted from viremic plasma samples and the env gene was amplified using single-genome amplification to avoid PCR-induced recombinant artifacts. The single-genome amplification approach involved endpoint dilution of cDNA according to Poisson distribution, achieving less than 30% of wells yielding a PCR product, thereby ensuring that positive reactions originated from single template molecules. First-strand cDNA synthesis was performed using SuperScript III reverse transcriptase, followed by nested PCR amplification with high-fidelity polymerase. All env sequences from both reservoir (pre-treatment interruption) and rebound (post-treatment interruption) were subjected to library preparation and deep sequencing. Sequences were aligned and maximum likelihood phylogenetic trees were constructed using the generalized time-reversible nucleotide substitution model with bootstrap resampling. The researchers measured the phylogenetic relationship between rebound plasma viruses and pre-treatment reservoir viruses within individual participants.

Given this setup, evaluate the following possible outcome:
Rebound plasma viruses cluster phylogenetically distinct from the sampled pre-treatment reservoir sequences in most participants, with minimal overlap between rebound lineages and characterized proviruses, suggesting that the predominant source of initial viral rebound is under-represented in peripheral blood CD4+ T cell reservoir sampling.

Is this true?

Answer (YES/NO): YES